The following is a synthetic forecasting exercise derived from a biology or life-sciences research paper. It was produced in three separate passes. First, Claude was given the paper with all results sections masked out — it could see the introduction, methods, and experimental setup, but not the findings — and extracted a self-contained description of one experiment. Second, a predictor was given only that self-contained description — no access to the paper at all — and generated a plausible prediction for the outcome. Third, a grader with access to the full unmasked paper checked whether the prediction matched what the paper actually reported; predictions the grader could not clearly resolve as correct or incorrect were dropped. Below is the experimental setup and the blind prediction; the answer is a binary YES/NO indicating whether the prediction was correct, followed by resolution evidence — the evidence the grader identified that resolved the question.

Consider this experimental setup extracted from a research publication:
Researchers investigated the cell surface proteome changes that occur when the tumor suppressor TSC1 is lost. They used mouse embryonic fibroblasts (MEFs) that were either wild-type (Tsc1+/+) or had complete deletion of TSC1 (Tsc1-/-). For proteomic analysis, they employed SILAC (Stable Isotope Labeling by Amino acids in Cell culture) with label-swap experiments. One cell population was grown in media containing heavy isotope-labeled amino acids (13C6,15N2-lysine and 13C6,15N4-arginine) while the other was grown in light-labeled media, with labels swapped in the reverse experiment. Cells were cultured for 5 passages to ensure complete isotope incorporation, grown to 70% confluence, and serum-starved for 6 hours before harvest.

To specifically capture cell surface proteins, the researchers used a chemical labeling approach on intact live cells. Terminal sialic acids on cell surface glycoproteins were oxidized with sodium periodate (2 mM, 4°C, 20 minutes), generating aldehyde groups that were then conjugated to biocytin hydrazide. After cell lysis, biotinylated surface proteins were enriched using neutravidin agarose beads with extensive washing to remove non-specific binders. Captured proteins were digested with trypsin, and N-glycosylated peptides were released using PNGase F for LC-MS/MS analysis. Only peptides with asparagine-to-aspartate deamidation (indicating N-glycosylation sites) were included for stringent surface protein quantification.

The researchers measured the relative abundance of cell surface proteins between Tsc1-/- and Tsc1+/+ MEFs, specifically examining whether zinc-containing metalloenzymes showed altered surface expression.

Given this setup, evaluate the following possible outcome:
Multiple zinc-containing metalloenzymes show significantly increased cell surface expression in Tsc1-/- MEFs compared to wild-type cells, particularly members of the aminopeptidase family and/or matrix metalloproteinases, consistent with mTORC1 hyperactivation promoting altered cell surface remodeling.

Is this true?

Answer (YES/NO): NO